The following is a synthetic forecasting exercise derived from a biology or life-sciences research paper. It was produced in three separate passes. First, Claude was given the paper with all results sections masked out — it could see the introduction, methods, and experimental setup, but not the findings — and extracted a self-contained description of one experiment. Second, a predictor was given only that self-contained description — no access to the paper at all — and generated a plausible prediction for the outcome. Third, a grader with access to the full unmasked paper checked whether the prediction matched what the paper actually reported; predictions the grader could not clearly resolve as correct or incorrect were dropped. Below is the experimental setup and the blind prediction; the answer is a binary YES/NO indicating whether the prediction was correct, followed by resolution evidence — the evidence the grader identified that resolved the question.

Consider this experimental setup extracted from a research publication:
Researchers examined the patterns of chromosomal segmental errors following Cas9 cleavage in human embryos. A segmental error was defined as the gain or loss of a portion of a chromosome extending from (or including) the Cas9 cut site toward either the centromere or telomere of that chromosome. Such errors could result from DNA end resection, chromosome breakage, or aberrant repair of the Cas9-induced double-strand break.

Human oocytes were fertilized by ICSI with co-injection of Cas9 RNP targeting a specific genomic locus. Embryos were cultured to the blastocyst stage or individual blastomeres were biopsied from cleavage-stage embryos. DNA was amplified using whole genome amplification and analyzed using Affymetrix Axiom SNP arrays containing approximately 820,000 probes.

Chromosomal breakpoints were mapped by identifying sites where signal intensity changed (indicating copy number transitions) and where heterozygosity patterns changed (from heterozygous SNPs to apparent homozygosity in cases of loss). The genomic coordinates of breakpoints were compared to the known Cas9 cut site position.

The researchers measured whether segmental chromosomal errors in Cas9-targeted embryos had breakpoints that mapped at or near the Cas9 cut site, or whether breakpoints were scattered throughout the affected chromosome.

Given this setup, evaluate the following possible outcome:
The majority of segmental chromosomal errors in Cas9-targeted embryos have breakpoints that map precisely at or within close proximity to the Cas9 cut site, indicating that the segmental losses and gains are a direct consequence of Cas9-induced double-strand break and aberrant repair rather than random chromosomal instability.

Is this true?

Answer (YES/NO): YES